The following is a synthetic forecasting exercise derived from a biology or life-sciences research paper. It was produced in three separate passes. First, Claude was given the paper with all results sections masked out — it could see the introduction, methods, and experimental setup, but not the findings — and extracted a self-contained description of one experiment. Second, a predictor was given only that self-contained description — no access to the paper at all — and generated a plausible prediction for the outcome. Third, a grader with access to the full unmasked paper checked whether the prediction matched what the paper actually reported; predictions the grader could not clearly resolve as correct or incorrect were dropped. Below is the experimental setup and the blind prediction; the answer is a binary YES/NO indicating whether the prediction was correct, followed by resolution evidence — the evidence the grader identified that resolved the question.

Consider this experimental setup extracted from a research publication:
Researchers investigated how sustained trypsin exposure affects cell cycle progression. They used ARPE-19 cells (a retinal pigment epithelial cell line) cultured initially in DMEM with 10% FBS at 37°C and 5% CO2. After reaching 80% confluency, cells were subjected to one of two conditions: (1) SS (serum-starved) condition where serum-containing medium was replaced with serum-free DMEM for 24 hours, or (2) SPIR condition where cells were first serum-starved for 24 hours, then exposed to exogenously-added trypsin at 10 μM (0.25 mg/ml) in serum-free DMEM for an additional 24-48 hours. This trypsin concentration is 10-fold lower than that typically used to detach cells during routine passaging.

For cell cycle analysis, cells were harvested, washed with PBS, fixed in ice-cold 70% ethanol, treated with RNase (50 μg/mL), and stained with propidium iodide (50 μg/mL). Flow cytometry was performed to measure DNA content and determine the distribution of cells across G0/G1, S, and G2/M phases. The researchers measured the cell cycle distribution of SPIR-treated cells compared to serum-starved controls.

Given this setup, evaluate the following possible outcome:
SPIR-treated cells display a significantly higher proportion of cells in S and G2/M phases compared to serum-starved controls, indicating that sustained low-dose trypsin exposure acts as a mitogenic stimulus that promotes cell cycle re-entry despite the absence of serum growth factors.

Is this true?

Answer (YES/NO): NO